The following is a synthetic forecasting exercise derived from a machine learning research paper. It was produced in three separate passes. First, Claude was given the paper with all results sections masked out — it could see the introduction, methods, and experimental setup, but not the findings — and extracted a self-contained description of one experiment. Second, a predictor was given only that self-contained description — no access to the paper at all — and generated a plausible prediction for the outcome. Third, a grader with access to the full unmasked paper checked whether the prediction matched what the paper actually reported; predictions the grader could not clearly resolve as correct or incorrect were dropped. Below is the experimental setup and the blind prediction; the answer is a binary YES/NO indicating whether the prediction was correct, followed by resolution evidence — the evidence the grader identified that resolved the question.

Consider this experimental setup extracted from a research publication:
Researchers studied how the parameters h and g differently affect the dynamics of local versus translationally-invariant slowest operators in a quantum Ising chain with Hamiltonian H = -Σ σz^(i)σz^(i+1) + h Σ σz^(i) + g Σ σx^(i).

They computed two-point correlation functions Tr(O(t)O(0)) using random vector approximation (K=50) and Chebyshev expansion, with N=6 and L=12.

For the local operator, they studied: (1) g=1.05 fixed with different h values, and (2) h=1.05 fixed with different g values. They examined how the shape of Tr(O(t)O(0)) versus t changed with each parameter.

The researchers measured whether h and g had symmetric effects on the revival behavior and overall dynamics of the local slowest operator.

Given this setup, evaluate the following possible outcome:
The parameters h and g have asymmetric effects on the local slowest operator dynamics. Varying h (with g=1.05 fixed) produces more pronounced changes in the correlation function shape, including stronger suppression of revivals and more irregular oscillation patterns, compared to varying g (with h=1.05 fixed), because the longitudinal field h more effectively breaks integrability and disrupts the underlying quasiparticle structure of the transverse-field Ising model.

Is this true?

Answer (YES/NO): YES